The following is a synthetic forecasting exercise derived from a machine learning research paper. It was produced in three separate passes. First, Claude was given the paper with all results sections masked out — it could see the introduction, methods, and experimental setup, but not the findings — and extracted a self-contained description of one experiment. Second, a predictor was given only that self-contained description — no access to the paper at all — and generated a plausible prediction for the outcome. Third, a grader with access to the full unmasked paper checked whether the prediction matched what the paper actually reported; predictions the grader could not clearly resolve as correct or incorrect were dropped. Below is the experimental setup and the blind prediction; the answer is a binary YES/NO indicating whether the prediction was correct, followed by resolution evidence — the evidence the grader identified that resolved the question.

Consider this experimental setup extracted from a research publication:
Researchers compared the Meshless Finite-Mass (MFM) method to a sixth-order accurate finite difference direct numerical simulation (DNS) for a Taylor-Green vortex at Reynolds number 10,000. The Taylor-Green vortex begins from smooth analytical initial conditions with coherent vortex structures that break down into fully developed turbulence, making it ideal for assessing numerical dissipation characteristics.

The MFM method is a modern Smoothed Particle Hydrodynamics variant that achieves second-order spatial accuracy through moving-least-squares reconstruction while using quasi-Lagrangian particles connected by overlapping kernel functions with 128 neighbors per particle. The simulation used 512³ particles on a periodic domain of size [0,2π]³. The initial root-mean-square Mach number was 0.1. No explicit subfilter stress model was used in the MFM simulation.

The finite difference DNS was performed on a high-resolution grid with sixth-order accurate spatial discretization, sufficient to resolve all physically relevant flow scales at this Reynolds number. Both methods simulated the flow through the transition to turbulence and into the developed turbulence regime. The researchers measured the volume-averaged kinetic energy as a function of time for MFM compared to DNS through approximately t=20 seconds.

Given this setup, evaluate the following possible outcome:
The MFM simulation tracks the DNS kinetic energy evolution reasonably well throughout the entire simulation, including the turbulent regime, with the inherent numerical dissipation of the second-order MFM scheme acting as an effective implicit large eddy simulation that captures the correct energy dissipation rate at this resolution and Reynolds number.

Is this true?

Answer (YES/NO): YES